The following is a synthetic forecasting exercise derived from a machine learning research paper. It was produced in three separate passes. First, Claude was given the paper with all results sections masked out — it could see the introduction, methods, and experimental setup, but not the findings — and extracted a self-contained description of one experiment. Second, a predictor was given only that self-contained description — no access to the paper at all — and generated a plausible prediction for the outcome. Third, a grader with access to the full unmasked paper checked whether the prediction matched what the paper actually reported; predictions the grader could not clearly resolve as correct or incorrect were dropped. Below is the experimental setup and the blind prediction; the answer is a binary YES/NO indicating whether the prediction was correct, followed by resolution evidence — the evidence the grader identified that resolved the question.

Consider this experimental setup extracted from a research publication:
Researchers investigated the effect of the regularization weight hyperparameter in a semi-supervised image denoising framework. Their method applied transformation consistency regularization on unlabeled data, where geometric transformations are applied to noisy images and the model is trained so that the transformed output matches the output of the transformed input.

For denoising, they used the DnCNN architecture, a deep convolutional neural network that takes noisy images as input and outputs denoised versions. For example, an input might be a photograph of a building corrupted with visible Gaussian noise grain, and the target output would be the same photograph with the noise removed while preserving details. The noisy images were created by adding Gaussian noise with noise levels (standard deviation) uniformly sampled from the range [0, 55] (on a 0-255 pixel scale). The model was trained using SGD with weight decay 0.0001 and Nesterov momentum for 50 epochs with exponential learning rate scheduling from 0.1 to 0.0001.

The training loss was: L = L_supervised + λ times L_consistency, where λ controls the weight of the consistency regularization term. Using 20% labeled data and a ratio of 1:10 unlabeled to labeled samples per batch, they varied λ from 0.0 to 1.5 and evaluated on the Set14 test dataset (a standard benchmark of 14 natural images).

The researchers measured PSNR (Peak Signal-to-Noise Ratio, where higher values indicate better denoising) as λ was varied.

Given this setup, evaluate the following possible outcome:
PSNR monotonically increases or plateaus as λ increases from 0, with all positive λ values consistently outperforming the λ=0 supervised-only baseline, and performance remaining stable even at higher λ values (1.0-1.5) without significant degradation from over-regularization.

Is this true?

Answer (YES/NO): NO